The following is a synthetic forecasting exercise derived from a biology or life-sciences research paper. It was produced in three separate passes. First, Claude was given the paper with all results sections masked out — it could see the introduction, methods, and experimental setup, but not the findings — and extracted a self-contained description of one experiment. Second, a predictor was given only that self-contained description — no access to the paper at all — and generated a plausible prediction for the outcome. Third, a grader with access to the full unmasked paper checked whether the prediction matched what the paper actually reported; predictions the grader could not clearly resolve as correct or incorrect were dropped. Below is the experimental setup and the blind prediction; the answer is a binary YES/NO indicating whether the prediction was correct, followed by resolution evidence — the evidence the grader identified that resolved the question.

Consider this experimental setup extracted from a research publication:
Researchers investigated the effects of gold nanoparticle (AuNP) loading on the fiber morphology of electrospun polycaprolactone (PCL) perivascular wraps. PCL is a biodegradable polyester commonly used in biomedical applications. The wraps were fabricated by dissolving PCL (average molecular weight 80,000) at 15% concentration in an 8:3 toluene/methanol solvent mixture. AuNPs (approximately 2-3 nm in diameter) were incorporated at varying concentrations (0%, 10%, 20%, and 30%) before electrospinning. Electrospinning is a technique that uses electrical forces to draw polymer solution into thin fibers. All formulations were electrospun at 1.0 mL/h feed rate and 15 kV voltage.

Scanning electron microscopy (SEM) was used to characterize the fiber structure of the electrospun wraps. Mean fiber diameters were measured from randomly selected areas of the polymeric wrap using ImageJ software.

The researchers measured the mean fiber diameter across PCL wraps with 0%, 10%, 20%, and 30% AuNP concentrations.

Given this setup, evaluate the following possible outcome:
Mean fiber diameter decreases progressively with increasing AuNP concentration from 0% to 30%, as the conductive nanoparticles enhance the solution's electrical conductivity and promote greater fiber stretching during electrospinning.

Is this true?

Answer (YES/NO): NO